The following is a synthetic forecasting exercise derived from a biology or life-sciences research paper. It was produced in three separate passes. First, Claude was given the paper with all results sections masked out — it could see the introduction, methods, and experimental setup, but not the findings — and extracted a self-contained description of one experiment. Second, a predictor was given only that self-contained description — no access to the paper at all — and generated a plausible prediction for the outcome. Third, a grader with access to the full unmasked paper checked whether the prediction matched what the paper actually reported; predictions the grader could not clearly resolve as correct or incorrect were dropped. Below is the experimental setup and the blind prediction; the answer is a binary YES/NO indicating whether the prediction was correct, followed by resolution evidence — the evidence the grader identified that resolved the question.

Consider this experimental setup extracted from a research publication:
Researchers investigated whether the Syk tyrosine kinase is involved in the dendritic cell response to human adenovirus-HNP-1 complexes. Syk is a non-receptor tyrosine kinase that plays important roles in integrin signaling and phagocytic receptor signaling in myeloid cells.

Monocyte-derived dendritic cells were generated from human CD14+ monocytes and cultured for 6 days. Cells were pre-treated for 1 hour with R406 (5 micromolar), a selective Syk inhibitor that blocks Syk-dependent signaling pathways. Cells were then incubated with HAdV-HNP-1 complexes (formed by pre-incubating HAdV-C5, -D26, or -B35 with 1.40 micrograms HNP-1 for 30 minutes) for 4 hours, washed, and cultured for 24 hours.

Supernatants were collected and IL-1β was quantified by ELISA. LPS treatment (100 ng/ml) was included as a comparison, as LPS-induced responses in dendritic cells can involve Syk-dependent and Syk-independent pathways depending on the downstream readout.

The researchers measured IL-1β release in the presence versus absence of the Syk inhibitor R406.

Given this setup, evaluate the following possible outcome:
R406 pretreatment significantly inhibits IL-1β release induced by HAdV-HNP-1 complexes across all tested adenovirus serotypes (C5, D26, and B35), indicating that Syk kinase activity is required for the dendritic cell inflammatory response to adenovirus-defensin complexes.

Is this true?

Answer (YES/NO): NO